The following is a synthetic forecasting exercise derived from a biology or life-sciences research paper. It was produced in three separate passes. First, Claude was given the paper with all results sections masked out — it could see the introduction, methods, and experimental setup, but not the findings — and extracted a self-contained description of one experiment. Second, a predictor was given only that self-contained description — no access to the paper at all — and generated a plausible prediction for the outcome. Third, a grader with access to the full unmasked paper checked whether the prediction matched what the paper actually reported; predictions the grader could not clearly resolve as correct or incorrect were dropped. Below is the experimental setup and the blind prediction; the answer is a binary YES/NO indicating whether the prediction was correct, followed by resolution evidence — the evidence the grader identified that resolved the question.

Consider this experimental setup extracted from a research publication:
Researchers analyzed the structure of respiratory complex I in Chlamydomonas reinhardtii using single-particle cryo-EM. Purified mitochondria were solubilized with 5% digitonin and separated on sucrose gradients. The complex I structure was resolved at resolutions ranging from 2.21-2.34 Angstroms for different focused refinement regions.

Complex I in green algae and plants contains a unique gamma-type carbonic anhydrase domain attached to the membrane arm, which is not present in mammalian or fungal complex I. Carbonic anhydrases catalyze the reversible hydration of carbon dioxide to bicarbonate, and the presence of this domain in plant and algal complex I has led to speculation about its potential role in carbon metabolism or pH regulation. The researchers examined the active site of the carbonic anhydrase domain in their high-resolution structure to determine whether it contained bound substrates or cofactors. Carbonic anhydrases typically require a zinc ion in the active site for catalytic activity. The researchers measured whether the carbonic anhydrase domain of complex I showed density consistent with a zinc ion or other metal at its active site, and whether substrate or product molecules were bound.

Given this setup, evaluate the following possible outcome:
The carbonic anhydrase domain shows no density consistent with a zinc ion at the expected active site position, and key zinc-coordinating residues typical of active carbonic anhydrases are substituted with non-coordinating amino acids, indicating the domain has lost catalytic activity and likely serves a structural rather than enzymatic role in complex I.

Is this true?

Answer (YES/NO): NO